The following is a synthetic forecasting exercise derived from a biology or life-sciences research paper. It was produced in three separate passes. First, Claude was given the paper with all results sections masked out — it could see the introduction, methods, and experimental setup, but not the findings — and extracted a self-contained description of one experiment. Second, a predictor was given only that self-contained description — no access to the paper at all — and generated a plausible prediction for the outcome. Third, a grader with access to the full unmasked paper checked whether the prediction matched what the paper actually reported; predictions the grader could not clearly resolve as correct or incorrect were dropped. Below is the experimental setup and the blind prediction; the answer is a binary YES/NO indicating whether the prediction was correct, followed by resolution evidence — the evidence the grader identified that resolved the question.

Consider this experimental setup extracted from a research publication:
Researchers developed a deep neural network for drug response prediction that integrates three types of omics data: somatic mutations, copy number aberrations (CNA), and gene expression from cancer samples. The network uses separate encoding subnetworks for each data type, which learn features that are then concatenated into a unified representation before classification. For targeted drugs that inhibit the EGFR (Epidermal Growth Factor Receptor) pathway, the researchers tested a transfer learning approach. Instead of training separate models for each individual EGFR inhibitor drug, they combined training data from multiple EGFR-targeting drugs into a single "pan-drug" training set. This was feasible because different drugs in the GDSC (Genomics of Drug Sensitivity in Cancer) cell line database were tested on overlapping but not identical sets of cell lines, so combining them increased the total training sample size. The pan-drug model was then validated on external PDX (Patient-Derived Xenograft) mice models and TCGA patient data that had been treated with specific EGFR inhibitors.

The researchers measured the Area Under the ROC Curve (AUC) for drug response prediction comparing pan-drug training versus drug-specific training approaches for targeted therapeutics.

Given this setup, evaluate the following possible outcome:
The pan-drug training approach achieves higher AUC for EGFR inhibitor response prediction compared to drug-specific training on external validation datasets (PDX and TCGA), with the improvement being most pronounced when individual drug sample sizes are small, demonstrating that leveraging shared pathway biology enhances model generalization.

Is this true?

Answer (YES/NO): NO